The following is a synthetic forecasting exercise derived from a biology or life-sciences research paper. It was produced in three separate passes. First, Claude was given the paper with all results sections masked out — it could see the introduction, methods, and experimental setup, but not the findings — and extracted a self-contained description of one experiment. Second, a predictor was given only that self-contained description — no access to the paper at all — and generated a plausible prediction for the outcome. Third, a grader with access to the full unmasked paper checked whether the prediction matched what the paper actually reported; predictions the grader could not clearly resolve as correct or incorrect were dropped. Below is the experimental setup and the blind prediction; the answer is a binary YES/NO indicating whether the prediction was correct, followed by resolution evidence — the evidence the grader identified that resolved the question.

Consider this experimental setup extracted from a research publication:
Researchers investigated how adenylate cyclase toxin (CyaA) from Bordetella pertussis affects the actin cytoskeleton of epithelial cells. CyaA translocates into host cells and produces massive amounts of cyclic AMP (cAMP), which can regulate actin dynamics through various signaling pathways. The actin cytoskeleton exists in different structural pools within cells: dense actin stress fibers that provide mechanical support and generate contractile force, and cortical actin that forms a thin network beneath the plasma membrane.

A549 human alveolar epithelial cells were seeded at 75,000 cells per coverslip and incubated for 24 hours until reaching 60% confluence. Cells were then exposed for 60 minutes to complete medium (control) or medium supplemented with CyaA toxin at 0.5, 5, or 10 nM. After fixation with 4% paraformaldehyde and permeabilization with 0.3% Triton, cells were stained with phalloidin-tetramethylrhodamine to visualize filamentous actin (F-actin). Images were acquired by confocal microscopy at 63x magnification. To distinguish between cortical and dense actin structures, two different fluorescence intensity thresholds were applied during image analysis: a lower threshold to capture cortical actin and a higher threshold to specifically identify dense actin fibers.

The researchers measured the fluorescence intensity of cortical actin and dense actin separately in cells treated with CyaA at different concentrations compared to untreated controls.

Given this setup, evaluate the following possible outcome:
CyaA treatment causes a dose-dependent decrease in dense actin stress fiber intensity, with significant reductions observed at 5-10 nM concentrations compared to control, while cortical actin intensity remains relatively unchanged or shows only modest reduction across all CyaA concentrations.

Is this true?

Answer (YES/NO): NO